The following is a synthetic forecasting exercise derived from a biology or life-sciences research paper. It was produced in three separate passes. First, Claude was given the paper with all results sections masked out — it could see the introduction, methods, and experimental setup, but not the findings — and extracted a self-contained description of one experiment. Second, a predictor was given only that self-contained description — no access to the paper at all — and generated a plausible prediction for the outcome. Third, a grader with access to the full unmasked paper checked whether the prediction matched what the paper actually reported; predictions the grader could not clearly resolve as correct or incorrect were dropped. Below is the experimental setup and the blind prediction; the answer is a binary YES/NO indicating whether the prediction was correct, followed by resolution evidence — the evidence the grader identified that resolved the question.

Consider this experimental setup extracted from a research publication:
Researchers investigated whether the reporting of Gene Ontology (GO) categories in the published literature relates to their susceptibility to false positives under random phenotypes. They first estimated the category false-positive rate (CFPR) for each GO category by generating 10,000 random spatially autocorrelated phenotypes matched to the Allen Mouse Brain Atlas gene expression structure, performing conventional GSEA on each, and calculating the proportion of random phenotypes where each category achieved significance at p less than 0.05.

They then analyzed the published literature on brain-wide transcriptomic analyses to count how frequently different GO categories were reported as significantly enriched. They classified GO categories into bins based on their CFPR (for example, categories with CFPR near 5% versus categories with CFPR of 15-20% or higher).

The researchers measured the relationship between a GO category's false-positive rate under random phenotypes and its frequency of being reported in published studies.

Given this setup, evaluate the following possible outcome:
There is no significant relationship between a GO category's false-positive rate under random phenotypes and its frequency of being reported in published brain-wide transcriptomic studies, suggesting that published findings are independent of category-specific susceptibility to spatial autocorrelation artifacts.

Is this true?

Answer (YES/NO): NO